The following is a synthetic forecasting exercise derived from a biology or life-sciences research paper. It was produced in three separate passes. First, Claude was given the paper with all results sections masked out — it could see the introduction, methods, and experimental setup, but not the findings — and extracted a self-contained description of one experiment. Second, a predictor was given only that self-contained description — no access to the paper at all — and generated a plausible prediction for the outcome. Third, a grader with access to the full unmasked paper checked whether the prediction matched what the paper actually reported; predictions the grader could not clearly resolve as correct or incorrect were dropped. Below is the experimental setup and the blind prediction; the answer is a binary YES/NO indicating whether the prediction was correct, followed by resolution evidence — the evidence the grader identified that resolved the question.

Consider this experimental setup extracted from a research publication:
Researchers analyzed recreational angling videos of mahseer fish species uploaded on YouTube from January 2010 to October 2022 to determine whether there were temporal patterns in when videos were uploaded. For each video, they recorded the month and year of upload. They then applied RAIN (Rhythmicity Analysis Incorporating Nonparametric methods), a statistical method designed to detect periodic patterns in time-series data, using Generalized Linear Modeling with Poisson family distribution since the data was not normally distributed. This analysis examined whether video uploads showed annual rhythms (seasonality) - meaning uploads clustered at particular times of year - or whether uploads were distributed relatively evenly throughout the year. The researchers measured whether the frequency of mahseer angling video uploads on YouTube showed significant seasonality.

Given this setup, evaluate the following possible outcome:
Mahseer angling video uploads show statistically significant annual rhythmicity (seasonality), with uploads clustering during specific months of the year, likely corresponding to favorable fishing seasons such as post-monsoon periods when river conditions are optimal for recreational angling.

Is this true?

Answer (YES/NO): NO